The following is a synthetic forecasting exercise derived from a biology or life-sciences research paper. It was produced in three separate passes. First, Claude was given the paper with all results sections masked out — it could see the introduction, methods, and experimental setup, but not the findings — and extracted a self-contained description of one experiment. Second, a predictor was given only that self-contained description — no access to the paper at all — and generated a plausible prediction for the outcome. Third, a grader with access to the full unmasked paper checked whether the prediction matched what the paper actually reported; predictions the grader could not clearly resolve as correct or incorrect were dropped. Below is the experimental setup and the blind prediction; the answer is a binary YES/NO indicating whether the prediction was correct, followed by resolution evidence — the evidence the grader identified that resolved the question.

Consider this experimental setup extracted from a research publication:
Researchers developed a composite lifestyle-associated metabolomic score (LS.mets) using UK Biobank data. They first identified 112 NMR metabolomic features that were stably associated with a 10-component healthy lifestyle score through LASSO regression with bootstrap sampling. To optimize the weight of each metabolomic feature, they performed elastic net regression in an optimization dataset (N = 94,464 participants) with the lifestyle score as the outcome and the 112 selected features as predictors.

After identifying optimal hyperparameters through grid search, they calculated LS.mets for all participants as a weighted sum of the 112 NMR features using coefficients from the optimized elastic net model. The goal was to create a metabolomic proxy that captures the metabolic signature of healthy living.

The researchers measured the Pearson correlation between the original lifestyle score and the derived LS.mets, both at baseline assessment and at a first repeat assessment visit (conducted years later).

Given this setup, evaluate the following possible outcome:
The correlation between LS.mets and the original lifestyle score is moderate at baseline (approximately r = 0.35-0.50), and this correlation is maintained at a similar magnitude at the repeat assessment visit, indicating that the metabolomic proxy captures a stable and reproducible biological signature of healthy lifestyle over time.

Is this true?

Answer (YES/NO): YES